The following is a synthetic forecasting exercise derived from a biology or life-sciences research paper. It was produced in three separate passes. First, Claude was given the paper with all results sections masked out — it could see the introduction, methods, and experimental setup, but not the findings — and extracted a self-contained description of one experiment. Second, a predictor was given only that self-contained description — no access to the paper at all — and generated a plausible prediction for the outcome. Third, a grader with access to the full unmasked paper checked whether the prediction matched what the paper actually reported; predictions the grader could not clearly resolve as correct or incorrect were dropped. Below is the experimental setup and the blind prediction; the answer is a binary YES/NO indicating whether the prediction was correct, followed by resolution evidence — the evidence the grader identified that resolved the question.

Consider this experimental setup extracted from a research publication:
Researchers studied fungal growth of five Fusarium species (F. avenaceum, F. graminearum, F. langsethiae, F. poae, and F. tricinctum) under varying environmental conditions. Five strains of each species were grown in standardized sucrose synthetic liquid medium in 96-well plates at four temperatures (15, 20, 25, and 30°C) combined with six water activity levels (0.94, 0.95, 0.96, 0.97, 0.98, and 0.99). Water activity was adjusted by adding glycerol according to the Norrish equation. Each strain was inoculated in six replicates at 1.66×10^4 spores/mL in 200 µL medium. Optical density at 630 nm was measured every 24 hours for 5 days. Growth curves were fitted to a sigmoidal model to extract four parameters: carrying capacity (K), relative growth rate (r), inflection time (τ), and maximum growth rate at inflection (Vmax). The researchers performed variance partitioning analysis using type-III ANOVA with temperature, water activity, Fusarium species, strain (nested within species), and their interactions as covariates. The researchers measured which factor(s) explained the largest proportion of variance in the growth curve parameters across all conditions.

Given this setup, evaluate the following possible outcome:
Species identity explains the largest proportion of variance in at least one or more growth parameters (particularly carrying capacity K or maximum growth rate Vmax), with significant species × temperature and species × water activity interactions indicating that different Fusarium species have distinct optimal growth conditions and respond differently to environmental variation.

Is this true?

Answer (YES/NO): NO